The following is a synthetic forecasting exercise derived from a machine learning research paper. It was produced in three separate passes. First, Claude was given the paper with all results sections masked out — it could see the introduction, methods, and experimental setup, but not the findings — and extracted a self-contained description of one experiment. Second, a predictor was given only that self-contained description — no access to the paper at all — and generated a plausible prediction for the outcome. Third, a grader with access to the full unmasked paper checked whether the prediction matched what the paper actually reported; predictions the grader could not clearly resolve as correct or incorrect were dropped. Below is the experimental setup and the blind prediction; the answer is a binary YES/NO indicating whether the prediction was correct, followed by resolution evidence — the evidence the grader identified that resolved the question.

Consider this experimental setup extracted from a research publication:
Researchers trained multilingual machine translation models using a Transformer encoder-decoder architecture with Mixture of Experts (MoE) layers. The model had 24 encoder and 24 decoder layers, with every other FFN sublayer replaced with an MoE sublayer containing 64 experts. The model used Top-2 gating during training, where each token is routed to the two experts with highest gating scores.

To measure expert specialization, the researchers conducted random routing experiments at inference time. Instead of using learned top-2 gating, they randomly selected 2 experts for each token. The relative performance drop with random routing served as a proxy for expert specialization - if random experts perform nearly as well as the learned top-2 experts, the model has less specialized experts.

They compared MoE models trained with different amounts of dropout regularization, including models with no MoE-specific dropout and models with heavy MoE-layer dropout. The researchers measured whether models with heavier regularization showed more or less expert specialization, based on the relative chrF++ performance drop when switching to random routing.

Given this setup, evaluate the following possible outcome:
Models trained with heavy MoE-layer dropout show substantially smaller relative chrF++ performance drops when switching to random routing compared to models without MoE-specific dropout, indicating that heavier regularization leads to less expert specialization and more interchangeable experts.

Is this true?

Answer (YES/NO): YES